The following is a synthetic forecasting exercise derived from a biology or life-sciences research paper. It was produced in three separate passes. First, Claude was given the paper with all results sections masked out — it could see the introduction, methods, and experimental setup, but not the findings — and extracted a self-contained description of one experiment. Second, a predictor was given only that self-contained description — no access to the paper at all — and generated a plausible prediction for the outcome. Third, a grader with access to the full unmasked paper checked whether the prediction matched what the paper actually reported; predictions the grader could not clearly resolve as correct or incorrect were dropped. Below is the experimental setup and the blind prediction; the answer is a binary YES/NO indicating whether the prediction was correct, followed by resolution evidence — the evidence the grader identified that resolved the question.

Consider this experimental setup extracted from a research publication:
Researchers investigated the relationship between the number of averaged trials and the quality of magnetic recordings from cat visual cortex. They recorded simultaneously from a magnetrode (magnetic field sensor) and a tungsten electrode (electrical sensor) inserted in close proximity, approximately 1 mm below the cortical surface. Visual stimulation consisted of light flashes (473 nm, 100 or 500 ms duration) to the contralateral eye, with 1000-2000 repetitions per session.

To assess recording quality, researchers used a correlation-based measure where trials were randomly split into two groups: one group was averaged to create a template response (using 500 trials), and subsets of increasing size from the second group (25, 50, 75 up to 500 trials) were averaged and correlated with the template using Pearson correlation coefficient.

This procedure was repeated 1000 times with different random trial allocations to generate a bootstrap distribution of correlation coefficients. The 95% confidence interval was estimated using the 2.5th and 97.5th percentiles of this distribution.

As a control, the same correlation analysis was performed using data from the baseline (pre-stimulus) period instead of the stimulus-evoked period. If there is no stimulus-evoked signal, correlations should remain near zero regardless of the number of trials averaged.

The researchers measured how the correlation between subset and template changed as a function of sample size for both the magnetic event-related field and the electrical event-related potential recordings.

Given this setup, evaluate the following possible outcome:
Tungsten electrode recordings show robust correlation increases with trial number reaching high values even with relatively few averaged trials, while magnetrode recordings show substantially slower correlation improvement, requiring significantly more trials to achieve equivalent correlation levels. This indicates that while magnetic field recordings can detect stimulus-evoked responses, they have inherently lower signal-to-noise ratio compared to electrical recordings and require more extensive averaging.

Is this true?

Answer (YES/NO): YES